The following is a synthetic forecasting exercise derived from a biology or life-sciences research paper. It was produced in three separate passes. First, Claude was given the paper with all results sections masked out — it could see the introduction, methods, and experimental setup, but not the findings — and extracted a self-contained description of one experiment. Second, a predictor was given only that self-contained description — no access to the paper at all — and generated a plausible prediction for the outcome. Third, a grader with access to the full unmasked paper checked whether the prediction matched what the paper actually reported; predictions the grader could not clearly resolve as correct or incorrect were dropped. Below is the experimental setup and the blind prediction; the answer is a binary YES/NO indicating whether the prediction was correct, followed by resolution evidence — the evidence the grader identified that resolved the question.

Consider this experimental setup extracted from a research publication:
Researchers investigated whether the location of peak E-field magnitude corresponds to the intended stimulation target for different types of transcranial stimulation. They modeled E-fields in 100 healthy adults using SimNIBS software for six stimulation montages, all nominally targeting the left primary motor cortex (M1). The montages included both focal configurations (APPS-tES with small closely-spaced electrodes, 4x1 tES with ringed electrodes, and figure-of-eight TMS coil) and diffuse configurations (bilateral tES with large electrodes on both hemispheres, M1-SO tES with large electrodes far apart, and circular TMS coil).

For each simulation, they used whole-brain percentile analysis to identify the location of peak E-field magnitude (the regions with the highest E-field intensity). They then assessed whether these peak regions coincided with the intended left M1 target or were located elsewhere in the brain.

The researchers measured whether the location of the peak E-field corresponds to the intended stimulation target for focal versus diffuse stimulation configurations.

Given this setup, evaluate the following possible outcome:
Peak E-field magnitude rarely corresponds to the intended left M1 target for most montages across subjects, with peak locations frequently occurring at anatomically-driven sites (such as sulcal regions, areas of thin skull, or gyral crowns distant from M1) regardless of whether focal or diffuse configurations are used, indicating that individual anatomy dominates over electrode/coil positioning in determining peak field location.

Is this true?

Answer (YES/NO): NO